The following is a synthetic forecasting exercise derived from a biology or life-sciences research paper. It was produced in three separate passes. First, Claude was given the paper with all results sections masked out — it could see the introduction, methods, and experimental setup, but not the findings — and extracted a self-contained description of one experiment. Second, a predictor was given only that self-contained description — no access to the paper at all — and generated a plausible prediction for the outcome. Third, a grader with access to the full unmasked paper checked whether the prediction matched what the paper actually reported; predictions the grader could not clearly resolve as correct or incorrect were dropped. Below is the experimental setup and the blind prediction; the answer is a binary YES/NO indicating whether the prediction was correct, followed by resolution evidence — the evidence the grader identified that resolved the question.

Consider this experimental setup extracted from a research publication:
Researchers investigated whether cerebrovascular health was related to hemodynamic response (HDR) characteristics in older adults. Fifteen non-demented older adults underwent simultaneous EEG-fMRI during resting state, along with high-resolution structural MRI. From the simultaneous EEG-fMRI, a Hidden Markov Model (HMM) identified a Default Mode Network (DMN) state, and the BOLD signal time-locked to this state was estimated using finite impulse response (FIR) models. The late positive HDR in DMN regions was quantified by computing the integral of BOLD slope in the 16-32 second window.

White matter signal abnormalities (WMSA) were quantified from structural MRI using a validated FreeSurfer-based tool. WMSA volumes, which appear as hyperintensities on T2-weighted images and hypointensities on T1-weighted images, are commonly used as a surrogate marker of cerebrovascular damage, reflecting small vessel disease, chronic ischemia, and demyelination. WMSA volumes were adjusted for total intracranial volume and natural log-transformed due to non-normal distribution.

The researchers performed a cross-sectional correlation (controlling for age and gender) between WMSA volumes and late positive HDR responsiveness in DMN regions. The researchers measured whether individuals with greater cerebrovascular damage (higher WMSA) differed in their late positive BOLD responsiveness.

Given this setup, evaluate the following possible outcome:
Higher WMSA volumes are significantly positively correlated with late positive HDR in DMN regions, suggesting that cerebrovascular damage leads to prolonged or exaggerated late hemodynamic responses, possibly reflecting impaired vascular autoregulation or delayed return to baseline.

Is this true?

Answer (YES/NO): NO